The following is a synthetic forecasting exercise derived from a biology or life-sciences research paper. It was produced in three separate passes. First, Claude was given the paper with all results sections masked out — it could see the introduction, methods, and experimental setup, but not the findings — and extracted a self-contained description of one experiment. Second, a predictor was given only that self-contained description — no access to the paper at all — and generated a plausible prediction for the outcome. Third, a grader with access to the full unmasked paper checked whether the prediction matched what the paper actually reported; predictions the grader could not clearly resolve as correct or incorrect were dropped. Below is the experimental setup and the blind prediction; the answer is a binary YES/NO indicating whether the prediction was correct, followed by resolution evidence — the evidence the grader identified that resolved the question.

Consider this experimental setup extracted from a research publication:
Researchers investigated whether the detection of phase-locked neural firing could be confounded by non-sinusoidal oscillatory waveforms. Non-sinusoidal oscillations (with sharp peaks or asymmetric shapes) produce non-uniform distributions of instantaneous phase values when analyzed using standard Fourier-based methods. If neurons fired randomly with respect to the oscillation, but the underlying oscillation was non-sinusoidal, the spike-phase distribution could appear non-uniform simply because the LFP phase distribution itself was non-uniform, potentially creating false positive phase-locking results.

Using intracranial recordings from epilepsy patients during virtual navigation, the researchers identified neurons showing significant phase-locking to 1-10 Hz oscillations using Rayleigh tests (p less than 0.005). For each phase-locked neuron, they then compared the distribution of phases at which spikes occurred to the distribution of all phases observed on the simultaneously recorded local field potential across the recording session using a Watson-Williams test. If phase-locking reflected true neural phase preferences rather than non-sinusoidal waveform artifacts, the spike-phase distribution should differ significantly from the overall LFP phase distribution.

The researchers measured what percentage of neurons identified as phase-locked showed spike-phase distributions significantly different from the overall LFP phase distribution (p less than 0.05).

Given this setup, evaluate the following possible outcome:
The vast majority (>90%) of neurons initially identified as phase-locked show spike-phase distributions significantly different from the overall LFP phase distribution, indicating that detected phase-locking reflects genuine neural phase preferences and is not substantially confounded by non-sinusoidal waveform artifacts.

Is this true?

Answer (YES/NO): YES